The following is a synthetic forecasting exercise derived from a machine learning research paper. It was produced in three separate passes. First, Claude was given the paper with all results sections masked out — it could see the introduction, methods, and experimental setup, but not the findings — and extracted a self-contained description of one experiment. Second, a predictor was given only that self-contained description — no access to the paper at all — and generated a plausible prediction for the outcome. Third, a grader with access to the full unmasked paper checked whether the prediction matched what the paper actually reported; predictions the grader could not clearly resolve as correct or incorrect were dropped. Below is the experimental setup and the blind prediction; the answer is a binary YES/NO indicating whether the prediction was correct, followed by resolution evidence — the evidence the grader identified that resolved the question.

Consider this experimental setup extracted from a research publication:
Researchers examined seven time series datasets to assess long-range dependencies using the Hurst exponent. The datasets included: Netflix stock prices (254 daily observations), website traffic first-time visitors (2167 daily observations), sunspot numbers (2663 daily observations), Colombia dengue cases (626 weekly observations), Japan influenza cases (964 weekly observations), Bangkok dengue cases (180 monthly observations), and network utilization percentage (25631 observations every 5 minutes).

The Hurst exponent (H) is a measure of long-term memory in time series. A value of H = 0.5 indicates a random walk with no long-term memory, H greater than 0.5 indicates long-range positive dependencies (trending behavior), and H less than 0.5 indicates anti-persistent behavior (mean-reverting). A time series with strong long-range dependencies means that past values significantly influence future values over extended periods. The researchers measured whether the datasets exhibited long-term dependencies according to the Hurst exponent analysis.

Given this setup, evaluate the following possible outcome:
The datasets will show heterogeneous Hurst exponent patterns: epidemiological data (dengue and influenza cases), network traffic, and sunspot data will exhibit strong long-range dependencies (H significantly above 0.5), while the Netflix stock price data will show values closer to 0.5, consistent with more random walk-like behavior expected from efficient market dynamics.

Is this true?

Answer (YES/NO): NO